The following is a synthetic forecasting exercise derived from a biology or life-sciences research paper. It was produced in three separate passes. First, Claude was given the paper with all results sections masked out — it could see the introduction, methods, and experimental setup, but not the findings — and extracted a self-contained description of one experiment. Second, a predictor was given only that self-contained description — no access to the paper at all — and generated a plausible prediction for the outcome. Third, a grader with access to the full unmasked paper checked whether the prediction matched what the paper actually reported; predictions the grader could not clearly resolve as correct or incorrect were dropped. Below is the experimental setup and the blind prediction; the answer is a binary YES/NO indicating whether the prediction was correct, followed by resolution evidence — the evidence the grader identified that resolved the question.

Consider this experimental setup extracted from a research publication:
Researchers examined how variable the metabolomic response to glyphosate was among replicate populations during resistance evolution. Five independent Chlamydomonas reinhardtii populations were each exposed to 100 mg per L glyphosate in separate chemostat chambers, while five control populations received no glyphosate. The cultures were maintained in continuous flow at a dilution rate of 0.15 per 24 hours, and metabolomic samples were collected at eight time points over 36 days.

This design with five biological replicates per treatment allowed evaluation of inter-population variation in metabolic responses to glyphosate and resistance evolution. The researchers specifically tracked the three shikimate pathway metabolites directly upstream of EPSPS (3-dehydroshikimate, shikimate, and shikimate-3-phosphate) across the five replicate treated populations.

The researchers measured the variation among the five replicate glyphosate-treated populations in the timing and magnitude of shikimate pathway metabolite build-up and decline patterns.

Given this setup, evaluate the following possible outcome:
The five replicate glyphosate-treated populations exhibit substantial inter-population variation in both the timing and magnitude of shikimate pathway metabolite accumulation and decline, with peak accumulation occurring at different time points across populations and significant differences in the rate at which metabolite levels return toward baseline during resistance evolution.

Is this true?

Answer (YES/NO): NO